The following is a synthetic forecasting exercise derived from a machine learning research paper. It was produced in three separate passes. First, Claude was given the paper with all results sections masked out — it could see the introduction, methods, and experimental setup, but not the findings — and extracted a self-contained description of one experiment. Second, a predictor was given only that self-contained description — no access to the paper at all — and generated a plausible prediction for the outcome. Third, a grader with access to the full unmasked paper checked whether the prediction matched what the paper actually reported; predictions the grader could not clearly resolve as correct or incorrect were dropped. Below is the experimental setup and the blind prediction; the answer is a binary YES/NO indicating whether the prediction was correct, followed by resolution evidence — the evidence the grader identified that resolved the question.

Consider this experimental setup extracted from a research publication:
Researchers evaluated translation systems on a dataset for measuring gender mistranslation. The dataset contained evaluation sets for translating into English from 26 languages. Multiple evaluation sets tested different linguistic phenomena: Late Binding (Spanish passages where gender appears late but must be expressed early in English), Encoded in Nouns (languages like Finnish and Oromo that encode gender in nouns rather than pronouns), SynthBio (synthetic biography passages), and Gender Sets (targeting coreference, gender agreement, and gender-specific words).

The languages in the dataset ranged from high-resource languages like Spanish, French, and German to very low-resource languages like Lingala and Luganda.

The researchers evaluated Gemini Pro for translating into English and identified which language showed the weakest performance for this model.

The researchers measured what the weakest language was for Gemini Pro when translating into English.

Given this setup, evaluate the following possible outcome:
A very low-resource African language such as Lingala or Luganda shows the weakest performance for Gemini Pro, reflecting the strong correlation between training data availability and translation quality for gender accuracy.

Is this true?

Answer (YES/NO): NO